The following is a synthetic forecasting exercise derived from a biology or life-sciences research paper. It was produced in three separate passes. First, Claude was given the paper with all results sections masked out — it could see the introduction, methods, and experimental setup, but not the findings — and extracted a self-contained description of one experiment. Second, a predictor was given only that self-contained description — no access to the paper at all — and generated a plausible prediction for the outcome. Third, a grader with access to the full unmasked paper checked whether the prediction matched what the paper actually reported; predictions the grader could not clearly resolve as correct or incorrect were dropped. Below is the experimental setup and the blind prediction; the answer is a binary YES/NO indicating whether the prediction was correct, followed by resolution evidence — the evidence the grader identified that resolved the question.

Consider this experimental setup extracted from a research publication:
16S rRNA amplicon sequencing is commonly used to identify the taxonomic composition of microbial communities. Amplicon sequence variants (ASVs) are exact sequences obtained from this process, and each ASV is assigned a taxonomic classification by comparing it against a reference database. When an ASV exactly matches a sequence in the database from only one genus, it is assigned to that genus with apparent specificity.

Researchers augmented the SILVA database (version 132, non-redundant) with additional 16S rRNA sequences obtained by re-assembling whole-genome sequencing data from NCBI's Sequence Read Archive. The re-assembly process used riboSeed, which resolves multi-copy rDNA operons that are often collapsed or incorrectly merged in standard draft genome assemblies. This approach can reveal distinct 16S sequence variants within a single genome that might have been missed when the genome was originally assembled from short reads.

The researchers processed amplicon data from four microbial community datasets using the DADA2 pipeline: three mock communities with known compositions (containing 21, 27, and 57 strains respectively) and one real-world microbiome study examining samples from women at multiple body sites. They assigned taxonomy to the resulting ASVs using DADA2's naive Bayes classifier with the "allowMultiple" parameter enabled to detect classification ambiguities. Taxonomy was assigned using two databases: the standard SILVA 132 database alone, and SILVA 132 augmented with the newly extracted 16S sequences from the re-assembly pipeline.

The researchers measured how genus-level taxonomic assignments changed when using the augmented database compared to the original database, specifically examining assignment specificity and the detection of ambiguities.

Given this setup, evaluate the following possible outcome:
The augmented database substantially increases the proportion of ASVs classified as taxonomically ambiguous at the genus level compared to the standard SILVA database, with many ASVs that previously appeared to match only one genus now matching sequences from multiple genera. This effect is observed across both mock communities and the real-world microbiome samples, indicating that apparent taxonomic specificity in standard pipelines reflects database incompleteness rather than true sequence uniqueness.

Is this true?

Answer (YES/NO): NO